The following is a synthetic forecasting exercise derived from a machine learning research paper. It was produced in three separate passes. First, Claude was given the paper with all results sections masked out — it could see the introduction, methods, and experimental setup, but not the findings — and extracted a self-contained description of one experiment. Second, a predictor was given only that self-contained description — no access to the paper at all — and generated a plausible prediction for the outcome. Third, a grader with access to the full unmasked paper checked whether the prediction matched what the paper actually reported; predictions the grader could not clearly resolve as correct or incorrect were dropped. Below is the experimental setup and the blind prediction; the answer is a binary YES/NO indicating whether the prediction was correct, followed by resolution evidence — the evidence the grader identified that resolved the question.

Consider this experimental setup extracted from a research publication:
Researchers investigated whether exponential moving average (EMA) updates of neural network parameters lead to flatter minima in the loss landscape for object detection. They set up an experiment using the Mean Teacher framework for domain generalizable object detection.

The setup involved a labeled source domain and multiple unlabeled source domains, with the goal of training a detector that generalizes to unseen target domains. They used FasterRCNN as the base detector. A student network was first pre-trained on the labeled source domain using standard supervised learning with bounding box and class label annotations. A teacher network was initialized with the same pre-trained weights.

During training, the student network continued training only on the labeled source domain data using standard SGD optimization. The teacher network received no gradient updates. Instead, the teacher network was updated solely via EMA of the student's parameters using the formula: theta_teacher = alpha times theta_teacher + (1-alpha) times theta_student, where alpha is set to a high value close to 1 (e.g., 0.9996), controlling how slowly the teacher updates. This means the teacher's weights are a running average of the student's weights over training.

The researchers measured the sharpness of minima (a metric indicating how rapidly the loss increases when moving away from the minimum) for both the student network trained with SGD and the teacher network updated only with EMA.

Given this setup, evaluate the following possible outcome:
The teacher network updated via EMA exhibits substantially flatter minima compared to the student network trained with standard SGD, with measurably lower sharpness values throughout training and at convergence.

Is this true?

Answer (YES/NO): YES